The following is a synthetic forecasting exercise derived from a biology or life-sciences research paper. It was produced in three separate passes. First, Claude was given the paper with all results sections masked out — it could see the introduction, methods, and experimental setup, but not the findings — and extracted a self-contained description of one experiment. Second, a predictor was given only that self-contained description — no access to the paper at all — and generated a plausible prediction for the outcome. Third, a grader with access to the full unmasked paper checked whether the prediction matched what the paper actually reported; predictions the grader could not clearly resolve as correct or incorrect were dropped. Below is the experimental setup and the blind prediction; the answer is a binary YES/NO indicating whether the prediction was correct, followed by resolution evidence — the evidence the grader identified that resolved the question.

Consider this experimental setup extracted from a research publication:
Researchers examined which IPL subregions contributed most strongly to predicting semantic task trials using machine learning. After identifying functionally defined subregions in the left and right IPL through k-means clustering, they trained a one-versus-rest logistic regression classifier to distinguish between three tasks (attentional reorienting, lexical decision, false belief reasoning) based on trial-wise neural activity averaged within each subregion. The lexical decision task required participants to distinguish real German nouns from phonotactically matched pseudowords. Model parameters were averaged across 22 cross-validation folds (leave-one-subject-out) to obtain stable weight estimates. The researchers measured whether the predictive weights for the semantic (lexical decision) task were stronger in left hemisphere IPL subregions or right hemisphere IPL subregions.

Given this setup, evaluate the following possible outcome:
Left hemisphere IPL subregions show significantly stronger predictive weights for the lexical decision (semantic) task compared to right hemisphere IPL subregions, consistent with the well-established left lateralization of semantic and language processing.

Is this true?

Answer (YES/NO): YES